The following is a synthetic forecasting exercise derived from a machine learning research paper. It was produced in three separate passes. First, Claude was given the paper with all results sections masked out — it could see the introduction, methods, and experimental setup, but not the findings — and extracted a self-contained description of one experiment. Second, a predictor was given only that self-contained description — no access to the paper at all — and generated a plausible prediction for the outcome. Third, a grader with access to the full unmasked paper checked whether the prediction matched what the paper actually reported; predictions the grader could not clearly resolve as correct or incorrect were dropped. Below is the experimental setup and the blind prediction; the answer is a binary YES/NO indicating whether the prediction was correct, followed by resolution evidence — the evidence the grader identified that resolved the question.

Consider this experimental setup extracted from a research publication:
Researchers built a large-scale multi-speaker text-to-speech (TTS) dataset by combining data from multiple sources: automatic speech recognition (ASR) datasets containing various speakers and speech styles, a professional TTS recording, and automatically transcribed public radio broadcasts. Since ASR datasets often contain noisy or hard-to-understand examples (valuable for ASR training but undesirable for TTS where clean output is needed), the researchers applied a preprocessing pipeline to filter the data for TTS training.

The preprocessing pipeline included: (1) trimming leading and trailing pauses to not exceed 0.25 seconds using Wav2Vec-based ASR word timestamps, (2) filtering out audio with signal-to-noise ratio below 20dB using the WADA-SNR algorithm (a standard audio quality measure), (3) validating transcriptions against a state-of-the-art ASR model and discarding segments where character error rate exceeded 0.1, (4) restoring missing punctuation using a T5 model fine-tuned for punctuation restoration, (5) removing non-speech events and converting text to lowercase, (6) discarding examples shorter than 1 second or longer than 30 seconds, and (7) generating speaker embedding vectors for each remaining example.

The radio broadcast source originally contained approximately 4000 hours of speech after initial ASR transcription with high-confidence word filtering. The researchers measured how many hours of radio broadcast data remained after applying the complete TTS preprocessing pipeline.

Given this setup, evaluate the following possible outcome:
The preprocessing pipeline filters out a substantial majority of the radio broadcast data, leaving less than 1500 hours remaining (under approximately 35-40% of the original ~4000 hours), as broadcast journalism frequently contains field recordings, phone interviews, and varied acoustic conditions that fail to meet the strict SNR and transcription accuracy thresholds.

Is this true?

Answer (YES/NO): YES